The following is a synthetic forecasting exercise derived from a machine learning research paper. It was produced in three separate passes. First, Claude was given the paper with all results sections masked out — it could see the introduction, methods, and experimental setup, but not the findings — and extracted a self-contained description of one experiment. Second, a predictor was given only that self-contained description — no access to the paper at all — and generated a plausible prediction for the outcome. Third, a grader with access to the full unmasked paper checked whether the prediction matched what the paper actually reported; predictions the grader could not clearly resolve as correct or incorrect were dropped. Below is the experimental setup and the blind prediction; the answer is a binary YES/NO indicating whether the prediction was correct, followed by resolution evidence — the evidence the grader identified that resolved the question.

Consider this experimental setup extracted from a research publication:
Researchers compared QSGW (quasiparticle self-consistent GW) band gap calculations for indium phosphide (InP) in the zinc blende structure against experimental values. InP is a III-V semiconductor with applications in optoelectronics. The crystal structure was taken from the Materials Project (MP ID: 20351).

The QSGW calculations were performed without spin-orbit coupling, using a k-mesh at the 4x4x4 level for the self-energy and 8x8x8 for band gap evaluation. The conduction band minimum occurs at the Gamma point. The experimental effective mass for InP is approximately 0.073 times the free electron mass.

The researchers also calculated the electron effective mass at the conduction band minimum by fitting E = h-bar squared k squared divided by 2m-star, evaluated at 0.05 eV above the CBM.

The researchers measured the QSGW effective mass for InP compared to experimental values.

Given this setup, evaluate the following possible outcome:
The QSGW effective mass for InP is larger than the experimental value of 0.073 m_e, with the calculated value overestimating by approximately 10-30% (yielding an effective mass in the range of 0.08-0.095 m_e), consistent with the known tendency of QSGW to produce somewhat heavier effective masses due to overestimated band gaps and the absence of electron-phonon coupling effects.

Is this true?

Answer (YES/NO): YES